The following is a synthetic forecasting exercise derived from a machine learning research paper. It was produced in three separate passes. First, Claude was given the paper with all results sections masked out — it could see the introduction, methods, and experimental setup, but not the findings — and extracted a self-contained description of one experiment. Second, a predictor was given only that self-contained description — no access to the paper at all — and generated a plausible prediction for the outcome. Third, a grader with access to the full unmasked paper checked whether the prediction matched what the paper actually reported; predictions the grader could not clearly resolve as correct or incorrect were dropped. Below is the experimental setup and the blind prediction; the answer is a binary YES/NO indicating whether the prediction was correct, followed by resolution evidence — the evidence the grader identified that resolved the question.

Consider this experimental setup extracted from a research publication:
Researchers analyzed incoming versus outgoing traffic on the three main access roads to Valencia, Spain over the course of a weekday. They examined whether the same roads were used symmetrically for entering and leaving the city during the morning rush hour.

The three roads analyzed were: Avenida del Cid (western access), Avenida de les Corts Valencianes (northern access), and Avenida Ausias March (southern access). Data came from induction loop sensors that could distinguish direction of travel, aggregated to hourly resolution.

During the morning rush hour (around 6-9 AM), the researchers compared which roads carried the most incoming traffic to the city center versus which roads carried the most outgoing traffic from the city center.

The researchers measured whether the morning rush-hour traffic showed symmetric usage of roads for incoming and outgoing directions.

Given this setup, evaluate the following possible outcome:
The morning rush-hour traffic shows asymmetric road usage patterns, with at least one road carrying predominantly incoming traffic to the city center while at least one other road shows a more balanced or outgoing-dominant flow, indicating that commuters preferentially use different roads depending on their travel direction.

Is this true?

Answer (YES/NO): YES